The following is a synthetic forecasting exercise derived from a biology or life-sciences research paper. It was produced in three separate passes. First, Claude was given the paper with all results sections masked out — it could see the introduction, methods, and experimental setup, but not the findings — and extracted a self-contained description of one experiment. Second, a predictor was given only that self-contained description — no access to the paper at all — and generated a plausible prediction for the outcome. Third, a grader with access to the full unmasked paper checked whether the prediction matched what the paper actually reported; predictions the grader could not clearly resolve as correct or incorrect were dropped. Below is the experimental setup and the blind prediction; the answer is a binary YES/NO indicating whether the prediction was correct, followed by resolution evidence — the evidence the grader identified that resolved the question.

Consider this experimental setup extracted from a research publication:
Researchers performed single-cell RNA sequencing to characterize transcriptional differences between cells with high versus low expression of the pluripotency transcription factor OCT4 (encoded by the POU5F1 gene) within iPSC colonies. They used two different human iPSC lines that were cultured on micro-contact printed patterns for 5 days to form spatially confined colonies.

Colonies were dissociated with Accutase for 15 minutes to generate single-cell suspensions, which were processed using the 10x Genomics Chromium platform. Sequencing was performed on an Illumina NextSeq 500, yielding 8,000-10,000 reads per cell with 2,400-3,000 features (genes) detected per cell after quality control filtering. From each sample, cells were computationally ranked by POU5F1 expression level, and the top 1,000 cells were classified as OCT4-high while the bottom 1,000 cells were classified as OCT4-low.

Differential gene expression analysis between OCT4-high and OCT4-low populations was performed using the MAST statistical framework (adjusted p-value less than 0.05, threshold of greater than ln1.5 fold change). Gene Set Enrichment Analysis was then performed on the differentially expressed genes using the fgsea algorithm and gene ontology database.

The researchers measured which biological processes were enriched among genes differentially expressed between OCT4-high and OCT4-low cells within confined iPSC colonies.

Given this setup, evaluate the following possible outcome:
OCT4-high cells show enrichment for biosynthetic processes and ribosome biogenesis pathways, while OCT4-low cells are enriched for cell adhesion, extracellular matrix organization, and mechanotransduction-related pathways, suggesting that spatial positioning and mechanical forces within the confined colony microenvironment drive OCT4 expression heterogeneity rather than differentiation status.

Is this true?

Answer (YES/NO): NO